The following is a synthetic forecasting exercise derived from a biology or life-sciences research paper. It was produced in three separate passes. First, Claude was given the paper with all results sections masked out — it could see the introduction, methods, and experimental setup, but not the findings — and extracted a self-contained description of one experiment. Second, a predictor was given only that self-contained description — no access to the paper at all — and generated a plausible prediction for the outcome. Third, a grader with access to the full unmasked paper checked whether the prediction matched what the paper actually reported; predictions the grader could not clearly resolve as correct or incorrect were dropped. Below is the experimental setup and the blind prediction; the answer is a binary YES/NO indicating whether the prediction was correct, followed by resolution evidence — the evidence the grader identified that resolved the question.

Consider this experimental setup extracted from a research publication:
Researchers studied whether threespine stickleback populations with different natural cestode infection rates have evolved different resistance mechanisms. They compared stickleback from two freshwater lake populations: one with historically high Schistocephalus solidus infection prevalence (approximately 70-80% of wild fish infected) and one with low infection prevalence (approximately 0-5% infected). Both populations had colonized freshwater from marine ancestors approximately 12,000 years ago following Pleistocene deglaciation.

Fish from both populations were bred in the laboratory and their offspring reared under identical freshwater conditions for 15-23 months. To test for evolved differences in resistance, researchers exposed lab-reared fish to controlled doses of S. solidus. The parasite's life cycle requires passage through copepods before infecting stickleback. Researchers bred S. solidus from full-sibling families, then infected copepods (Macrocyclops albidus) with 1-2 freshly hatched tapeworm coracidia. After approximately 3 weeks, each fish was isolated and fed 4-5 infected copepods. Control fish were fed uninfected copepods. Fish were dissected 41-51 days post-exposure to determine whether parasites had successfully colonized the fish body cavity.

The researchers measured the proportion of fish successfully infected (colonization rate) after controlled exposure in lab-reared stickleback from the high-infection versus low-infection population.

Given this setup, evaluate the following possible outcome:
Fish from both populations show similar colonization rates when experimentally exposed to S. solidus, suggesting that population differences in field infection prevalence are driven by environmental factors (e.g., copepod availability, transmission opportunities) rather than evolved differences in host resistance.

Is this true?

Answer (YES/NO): NO